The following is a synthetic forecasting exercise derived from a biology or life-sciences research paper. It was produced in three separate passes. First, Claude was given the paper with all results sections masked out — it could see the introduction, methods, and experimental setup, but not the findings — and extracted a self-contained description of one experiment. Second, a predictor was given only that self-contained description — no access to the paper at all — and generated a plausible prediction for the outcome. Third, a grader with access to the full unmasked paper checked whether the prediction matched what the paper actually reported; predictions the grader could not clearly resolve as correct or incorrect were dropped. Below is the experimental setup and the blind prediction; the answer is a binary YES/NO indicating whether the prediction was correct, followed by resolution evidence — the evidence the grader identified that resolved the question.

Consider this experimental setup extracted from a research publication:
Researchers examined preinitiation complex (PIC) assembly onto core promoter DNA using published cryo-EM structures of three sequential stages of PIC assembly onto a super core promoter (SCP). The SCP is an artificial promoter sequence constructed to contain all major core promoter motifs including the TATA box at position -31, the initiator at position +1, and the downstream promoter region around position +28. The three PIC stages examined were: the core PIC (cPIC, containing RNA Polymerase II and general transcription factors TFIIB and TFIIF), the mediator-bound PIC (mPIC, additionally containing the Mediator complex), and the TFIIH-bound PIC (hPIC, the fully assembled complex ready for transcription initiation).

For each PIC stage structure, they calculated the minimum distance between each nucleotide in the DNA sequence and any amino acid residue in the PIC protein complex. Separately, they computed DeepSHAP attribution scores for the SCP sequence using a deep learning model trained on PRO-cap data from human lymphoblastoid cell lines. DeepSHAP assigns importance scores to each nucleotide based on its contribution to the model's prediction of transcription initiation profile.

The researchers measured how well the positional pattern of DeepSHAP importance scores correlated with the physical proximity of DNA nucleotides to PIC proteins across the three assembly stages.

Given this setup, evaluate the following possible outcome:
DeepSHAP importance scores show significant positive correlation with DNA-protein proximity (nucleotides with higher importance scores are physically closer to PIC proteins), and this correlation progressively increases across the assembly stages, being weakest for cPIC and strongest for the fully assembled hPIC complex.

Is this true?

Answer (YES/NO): NO